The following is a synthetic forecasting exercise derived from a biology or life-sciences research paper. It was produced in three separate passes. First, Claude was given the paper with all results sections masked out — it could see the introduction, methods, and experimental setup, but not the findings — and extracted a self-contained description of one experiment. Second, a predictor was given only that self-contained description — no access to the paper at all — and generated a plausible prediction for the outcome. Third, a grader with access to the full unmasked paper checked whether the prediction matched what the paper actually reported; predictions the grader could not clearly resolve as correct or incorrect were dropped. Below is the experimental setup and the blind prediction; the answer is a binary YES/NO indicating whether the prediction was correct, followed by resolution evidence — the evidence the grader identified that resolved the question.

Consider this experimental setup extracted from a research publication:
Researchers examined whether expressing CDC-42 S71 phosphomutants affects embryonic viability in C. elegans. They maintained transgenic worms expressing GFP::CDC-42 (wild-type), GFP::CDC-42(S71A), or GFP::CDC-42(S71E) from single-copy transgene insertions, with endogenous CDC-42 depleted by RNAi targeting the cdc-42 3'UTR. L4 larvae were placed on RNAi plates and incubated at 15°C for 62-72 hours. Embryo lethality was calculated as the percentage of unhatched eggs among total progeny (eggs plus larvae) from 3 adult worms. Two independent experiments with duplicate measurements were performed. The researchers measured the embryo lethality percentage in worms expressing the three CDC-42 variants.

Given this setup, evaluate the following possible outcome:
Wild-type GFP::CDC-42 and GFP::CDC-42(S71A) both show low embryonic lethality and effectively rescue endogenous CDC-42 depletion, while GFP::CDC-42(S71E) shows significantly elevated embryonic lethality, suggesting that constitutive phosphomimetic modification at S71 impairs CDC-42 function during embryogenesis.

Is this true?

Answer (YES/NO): YES